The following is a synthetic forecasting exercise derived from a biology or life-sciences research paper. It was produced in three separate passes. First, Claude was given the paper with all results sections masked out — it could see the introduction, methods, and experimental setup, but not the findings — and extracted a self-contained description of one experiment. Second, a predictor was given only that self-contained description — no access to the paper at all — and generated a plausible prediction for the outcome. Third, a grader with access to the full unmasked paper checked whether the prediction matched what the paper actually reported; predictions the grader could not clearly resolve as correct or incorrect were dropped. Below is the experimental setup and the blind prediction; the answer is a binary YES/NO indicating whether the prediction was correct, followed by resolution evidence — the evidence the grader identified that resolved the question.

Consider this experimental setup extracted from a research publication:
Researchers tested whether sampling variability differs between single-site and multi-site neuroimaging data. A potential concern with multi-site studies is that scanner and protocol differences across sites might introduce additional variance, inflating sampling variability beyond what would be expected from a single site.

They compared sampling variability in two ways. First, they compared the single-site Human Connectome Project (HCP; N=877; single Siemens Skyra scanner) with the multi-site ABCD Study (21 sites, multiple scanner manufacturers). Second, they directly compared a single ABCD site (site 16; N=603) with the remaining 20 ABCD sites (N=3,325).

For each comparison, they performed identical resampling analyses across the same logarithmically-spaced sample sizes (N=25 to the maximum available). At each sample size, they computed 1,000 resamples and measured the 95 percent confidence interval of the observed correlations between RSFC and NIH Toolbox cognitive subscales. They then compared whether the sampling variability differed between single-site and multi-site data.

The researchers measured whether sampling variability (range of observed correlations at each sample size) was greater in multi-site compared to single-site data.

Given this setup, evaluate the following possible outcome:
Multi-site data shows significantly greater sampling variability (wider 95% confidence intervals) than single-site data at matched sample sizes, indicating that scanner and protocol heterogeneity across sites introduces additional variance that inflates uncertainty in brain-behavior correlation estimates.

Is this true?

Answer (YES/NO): NO